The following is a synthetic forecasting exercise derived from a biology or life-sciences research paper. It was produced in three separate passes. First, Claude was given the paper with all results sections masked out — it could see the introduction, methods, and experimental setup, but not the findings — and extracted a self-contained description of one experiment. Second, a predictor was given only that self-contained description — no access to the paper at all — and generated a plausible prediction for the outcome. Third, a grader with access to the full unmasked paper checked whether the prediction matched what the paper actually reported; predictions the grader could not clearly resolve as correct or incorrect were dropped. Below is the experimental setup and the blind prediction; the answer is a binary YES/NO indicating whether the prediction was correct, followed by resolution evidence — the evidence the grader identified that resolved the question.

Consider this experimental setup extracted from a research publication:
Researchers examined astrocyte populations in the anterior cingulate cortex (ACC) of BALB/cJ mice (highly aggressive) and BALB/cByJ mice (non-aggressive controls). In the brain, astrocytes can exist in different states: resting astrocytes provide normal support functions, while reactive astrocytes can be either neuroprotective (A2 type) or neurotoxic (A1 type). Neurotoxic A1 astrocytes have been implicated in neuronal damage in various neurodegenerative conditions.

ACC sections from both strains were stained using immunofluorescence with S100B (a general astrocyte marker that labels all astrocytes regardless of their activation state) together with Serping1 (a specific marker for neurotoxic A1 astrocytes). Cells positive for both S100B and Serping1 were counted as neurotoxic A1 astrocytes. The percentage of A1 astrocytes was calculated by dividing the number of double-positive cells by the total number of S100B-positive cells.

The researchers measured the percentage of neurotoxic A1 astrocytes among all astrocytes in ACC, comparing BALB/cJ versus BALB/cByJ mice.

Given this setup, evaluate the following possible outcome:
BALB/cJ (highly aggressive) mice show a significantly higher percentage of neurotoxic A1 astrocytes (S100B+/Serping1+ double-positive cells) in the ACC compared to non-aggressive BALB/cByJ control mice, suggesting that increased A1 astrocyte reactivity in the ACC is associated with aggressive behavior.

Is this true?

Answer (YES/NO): YES